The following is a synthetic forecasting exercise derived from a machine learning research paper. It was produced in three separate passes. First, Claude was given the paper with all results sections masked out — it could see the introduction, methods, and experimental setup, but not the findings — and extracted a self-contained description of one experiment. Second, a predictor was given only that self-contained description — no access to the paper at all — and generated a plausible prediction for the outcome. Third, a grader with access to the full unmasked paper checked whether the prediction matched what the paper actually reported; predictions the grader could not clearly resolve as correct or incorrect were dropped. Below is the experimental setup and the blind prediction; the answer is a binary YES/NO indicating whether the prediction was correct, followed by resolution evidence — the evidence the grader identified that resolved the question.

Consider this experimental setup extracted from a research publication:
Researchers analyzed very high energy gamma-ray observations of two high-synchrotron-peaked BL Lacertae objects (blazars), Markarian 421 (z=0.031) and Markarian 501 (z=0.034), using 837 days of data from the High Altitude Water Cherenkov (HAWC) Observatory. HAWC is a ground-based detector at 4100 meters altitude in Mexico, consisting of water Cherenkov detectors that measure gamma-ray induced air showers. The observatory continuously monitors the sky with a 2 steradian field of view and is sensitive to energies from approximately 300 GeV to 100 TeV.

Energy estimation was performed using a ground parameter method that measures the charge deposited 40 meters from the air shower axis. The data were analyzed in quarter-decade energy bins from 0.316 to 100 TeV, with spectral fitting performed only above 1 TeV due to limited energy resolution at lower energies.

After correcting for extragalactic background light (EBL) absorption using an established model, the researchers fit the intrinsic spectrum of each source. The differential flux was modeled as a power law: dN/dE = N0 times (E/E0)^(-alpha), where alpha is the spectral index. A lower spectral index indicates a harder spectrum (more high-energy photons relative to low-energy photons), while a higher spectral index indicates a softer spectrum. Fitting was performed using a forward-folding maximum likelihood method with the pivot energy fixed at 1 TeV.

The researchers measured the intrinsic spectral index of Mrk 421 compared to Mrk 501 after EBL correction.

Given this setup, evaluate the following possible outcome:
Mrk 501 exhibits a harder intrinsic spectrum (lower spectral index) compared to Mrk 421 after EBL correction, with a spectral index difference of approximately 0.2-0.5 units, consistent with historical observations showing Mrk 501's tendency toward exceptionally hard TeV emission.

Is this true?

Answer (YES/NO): NO